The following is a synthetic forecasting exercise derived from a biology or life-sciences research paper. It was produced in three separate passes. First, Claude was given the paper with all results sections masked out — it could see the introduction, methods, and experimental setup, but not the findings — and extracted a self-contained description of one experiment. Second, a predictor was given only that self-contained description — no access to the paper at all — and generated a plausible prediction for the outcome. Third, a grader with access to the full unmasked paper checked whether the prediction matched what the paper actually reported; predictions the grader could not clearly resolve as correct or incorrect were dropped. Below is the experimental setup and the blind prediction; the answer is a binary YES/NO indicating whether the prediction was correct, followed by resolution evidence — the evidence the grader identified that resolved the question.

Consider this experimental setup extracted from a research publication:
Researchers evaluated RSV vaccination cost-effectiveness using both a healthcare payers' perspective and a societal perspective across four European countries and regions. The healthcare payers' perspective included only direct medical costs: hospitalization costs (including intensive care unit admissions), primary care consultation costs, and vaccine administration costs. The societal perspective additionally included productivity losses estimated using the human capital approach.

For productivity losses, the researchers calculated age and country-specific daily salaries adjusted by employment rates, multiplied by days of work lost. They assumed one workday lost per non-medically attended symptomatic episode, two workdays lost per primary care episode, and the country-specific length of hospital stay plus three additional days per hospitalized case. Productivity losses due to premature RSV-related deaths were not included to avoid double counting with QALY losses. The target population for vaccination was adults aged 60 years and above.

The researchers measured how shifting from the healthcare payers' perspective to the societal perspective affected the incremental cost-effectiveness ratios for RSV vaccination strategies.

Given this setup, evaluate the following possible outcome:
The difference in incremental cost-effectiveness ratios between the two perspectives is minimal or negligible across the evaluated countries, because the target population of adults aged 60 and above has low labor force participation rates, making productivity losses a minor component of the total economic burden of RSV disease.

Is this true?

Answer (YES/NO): YES